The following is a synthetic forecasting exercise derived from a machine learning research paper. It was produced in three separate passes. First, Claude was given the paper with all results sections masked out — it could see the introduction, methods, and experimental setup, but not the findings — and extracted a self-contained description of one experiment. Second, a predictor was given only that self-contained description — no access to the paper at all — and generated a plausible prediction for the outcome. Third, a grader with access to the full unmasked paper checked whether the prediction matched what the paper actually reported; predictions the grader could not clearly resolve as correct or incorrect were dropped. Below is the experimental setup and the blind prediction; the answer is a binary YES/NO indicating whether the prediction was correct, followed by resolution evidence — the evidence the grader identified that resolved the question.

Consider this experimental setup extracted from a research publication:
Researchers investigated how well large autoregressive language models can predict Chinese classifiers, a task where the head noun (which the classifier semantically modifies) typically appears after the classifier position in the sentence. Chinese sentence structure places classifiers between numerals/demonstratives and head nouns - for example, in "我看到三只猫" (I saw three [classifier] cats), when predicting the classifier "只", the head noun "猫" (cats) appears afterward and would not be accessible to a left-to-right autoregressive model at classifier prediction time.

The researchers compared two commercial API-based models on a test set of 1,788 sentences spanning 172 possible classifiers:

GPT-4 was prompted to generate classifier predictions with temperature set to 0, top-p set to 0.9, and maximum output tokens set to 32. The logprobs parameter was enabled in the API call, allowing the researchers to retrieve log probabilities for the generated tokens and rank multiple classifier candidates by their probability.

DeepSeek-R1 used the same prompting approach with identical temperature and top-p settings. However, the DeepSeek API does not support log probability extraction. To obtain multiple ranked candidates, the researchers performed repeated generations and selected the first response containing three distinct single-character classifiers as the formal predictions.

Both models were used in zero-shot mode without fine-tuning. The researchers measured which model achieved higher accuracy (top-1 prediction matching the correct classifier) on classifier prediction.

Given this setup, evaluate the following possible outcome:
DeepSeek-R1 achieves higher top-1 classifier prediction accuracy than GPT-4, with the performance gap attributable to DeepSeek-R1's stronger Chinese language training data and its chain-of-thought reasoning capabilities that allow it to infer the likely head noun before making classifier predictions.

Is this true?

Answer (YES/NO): NO